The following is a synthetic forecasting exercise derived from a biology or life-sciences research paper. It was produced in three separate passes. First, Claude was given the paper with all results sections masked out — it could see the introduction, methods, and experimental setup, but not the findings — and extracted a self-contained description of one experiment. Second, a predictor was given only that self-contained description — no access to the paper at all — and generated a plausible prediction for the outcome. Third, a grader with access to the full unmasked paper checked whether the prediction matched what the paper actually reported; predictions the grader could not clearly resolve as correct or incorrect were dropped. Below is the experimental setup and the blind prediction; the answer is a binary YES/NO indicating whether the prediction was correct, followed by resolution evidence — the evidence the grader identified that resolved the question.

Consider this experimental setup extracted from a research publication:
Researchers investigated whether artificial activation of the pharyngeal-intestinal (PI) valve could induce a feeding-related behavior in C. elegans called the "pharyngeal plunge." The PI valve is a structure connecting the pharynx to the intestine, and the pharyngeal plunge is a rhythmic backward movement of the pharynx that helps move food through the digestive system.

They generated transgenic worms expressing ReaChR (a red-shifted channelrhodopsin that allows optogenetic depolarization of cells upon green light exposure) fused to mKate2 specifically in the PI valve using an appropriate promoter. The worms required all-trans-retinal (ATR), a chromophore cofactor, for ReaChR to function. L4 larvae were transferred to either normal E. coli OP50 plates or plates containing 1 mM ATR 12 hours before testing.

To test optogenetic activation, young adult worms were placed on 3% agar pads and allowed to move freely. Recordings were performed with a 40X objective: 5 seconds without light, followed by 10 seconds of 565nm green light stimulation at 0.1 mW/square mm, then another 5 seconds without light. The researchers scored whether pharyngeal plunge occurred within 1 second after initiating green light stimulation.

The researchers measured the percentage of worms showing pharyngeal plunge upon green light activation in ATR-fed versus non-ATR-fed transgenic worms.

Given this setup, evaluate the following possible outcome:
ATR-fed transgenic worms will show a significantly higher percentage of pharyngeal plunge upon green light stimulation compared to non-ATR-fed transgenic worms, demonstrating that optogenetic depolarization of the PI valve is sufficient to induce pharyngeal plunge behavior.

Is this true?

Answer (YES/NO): YES